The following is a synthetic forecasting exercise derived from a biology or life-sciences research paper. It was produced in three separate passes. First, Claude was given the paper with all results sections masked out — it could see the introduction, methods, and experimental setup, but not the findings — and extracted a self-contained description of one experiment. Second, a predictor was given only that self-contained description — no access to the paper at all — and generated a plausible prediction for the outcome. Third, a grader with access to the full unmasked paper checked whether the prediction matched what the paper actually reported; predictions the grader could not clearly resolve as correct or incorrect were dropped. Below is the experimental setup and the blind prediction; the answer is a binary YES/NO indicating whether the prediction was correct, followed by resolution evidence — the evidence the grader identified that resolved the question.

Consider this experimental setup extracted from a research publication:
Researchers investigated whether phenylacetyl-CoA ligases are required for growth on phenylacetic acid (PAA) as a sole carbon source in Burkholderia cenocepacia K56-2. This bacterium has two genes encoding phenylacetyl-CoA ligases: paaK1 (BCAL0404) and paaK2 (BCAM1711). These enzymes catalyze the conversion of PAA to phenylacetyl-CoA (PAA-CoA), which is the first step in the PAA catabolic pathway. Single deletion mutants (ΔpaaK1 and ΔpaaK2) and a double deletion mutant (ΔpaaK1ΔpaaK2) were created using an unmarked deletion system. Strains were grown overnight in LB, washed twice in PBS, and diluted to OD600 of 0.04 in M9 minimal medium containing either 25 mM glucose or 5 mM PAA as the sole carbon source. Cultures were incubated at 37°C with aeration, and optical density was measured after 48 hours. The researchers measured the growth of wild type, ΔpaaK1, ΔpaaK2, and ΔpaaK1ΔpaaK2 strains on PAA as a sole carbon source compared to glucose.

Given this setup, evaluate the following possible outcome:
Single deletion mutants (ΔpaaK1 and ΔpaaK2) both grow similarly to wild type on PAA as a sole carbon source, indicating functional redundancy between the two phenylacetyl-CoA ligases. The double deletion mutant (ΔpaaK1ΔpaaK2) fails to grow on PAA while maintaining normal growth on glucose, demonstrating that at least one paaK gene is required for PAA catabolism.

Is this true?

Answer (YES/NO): YES